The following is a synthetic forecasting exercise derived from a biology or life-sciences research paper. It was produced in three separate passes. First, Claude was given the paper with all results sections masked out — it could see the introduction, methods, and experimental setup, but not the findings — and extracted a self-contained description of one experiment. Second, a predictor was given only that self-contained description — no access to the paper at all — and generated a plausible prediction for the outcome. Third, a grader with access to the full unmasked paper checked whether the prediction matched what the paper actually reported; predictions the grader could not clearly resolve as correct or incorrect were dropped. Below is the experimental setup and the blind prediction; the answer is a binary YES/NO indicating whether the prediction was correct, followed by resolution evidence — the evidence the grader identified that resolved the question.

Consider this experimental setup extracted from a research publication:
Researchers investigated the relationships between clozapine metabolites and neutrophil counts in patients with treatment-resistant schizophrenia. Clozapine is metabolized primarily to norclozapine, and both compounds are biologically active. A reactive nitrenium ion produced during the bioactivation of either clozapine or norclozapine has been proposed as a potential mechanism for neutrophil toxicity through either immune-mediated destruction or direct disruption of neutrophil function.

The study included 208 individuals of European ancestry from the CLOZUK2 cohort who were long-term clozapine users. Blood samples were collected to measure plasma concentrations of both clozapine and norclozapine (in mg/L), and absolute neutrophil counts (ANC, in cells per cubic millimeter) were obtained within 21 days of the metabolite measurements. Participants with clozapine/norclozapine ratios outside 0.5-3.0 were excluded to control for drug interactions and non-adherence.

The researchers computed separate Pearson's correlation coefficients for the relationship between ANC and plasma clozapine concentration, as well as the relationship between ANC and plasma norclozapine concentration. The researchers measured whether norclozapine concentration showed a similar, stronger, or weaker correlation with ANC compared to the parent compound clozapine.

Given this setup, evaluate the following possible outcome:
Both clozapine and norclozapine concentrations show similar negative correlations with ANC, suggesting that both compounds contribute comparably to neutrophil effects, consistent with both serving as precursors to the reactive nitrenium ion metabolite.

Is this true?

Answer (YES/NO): NO